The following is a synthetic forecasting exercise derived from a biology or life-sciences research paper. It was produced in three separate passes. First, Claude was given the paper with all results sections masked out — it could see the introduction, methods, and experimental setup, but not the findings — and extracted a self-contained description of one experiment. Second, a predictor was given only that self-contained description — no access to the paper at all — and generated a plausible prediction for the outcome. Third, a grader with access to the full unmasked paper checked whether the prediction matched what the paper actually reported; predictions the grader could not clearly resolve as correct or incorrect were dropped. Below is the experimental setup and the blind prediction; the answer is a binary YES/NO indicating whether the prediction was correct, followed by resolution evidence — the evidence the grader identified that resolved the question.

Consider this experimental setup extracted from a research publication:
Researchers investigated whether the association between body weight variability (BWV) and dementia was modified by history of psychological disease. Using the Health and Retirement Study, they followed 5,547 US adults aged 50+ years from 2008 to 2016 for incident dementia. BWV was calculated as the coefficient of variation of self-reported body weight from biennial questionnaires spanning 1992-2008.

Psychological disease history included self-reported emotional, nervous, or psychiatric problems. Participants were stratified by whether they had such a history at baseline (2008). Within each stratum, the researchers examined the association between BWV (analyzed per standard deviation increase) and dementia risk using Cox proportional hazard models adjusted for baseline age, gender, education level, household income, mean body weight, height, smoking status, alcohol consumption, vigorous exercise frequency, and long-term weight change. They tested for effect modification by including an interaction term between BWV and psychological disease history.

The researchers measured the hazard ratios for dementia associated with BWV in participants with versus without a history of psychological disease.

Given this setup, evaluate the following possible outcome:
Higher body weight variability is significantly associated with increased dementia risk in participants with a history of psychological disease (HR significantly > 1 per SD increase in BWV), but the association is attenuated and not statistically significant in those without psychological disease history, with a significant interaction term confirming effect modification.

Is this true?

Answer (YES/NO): NO